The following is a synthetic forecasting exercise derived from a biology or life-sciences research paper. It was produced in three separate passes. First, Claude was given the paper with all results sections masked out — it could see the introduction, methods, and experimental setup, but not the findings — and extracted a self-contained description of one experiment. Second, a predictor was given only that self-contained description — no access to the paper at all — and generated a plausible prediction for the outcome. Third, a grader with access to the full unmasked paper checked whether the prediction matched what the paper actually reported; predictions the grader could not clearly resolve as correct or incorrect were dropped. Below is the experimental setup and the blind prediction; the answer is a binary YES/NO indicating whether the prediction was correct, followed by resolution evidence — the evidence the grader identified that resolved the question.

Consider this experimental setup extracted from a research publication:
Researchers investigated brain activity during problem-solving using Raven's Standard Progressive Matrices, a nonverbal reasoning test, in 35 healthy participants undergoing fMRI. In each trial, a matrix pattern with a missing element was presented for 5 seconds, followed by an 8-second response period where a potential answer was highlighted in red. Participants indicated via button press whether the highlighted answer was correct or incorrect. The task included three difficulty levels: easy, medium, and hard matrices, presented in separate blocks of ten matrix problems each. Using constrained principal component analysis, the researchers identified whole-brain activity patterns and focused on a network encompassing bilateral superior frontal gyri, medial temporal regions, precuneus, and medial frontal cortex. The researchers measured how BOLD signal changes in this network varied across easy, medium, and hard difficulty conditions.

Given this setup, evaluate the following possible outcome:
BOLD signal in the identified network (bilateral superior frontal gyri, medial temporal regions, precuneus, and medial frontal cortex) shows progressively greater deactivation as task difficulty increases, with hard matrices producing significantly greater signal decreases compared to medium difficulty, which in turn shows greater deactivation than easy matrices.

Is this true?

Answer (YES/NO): NO